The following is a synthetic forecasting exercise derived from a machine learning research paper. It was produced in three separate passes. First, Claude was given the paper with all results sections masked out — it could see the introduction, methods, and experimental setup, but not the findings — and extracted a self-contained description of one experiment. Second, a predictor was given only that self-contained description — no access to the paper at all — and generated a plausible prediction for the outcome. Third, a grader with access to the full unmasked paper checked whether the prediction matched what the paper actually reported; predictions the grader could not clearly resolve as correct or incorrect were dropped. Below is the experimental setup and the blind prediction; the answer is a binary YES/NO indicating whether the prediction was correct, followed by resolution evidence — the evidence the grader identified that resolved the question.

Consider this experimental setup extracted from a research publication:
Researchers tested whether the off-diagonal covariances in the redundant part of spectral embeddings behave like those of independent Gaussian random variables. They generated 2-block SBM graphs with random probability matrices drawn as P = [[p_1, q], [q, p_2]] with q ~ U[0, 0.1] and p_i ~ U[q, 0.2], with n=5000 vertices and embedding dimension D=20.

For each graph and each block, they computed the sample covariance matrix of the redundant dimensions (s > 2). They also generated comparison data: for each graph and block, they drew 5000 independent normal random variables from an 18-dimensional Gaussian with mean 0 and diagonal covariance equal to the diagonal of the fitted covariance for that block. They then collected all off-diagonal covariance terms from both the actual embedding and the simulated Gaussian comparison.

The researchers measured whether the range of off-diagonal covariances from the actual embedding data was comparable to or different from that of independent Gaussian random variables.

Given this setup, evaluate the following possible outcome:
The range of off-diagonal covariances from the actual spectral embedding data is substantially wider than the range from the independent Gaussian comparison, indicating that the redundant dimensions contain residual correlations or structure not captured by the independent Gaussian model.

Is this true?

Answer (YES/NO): NO